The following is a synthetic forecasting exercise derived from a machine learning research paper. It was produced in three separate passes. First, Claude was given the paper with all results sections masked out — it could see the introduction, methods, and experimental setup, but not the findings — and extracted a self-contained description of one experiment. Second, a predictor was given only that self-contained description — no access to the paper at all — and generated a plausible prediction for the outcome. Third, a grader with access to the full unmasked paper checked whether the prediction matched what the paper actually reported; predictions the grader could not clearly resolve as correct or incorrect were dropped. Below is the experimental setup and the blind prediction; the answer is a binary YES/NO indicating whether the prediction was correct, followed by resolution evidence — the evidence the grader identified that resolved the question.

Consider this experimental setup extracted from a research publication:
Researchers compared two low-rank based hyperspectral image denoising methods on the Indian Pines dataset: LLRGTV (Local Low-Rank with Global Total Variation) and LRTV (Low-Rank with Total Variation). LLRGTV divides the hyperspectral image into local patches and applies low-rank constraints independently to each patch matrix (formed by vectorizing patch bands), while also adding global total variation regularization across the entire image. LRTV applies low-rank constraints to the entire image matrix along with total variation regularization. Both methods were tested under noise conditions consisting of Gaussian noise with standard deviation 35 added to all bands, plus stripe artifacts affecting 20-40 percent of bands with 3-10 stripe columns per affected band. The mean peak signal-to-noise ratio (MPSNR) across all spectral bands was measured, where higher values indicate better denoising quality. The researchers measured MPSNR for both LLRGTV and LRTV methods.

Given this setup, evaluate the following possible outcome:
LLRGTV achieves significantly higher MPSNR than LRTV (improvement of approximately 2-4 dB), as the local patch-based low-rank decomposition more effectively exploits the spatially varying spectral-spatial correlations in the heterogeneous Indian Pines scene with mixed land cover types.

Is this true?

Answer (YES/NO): NO